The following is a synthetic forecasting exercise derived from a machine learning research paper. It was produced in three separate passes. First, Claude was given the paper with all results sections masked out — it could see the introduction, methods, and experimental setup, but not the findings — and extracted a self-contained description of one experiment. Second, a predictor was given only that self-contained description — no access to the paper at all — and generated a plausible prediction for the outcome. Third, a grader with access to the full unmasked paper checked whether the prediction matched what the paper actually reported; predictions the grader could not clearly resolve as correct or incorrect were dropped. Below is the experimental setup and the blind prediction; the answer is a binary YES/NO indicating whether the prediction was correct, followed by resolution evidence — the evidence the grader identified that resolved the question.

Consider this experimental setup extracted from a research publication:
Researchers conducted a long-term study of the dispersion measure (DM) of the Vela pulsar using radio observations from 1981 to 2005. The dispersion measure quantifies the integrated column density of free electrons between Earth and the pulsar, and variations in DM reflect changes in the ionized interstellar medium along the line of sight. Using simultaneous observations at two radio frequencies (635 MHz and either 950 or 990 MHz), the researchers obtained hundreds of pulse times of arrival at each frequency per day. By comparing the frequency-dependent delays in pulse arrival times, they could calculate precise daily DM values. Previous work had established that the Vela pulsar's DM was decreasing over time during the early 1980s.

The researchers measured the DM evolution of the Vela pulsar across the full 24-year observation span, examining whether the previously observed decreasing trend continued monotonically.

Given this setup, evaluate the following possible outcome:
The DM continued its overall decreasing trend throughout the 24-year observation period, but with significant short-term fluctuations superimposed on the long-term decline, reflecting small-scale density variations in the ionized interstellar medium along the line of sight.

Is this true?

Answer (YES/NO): NO